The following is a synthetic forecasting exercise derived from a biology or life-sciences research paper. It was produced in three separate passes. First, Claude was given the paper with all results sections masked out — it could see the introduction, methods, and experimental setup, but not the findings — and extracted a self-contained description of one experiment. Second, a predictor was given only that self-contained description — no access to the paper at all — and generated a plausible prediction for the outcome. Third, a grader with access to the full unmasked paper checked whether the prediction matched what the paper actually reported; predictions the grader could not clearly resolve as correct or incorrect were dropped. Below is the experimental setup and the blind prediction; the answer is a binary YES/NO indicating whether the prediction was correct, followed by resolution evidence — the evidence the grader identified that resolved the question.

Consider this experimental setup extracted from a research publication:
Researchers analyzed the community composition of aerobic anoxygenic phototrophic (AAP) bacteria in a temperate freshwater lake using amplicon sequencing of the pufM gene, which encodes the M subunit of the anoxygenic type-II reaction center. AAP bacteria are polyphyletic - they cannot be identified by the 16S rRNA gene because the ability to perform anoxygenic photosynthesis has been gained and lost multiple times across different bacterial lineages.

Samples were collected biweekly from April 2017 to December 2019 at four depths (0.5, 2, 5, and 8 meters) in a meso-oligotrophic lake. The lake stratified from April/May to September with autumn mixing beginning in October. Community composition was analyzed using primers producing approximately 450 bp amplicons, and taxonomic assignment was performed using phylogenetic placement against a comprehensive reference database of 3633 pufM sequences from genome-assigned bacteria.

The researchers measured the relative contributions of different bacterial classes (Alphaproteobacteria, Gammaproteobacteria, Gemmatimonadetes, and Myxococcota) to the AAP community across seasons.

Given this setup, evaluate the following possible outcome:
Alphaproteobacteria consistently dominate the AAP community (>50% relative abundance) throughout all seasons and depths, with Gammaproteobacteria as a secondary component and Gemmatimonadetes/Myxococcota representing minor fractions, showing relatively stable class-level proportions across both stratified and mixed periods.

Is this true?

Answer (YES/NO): NO